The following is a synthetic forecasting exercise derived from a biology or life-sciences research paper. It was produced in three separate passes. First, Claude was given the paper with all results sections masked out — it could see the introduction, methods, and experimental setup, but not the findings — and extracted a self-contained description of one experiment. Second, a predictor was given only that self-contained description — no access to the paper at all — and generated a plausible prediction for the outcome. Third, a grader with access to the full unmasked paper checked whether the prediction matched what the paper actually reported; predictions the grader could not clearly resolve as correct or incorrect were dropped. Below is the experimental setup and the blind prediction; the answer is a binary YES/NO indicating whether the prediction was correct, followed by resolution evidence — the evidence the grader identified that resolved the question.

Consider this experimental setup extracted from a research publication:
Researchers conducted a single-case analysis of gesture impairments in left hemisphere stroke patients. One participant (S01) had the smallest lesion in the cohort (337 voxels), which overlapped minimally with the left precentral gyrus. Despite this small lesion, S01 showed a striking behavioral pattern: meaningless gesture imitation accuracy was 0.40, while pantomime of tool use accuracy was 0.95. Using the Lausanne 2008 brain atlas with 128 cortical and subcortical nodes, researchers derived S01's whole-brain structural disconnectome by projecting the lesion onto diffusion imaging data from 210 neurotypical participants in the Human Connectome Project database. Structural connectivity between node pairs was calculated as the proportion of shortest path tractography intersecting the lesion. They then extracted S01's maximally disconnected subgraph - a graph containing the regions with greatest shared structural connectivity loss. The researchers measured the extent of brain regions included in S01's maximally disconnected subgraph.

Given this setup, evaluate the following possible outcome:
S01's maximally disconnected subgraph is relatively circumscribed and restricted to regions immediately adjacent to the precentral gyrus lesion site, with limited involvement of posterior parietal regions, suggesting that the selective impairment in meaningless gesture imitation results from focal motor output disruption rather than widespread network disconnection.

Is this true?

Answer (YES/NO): NO